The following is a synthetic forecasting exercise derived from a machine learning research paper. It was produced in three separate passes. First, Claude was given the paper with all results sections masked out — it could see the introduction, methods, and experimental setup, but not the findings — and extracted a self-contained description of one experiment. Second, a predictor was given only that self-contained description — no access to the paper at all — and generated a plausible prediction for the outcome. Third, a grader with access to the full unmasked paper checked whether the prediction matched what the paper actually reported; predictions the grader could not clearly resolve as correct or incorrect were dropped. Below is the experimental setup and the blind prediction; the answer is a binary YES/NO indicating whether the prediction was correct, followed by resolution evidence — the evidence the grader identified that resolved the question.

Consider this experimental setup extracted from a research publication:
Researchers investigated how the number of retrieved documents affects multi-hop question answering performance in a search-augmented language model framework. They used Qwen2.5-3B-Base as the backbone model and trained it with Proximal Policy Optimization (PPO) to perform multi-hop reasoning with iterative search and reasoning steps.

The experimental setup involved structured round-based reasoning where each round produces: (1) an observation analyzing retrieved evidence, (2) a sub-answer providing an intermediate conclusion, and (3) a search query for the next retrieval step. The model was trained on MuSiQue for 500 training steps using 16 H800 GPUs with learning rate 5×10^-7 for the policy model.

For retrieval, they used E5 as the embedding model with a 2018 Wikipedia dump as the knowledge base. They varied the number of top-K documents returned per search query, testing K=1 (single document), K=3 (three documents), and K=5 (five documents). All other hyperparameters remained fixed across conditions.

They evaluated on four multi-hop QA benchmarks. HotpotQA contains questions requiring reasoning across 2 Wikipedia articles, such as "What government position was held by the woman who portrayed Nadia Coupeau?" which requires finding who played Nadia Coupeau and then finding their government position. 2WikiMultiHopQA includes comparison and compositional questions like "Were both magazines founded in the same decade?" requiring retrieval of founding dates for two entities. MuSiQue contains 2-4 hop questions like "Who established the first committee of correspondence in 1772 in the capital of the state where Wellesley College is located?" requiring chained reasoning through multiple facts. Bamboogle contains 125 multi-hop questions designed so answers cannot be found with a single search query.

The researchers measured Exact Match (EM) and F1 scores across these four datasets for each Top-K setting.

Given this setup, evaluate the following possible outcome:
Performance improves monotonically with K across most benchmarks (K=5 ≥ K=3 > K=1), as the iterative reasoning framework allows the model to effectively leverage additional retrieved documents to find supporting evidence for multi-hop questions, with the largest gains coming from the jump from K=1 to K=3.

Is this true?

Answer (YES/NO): NO